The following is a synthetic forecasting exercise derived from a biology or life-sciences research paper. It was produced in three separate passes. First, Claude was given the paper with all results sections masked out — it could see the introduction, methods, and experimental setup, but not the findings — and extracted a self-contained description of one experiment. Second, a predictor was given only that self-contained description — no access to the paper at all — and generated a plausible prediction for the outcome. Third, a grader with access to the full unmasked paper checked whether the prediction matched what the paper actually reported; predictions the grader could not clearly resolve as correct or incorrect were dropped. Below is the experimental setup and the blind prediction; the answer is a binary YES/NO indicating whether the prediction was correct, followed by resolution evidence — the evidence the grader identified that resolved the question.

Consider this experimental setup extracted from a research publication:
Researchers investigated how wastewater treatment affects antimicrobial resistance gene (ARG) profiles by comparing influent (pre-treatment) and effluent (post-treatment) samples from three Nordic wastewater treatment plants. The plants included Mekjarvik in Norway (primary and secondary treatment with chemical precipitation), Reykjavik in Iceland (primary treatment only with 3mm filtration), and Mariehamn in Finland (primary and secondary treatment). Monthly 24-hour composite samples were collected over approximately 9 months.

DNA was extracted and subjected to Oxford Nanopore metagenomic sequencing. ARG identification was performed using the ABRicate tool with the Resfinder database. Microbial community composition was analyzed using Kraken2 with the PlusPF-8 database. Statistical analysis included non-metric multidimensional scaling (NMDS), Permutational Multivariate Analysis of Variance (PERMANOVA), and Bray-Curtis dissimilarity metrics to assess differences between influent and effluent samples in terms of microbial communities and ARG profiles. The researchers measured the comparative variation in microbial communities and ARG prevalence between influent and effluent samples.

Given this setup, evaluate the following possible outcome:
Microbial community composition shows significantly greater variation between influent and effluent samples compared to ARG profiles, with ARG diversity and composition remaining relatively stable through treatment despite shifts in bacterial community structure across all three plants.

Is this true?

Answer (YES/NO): YES